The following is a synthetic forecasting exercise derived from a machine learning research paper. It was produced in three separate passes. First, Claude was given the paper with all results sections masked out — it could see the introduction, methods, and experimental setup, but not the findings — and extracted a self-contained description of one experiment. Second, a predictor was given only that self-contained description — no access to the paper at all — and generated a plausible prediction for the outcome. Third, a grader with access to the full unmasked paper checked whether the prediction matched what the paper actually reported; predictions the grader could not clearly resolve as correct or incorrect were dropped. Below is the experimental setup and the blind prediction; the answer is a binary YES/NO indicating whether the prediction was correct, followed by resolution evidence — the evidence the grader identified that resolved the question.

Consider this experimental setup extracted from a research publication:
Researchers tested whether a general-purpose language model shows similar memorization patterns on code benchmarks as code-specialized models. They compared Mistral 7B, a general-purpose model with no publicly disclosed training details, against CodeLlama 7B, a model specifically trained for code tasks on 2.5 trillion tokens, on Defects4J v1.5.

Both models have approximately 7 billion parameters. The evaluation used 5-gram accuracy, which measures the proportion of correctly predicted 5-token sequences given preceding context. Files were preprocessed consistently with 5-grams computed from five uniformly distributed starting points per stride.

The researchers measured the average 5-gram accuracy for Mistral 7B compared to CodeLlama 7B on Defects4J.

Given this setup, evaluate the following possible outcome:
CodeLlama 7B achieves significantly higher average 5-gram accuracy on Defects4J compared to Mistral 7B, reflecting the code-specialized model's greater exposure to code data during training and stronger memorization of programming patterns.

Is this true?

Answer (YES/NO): YES